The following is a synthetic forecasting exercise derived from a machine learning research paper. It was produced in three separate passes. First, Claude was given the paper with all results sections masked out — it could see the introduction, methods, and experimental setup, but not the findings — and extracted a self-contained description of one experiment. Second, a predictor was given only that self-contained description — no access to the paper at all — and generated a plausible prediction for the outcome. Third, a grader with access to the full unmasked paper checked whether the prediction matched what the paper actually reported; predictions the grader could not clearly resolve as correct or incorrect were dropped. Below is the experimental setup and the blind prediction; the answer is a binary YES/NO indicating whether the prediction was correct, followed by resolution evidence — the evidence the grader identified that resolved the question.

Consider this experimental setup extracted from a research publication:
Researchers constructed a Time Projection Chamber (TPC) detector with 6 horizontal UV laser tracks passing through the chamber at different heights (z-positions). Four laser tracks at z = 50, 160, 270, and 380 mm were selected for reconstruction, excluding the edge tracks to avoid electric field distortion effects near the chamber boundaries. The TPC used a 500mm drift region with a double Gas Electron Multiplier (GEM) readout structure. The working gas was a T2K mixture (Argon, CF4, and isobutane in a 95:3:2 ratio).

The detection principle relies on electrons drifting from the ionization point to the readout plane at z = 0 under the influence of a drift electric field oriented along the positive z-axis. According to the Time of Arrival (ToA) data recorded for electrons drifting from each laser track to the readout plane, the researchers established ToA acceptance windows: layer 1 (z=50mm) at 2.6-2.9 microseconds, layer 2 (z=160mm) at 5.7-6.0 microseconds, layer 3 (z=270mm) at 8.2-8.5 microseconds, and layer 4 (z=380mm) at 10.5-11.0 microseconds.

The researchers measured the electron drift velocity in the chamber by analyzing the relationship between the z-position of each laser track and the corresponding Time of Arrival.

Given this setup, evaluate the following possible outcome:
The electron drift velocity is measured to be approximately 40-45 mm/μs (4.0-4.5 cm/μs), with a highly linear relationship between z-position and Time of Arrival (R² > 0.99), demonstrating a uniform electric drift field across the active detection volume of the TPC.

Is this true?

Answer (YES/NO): NO